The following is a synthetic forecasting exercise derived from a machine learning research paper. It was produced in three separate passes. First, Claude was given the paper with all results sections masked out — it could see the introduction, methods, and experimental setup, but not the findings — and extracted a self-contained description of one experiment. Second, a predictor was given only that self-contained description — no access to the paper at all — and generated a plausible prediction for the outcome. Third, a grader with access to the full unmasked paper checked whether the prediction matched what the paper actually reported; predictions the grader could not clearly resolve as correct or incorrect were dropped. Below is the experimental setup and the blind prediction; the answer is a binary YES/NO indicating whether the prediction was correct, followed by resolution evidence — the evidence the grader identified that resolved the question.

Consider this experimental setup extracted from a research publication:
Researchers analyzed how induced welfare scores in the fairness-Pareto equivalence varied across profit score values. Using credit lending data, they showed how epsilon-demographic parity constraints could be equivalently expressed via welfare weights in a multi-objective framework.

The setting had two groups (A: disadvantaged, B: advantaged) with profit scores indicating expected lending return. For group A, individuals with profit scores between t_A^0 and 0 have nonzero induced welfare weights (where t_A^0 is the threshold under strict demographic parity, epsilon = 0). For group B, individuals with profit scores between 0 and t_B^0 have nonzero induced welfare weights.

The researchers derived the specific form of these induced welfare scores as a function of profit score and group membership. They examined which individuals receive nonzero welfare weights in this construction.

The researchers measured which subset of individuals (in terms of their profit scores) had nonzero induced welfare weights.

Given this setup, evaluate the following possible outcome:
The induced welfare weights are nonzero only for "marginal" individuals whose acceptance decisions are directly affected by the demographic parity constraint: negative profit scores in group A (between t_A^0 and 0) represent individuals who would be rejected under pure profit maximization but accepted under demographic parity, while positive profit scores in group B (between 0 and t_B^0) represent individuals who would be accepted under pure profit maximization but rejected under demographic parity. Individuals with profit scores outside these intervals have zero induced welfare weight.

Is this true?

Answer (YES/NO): YES